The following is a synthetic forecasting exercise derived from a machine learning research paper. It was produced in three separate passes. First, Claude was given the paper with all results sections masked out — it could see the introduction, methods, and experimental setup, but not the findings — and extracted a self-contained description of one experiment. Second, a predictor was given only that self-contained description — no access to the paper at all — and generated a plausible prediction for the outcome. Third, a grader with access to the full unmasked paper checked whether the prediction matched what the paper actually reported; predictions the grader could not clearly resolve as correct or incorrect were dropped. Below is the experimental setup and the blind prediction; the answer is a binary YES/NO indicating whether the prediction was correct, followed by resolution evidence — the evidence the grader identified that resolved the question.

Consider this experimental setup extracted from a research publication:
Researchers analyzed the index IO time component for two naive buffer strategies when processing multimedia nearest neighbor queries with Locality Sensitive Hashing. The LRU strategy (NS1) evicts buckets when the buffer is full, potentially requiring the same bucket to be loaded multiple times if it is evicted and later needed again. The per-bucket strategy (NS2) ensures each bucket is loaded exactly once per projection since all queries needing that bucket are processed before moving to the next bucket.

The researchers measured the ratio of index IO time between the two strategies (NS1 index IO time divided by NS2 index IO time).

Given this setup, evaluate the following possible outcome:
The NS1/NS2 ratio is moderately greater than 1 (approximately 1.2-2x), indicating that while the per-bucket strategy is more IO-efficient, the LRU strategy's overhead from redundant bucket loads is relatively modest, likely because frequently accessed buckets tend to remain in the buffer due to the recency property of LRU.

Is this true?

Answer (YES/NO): NO